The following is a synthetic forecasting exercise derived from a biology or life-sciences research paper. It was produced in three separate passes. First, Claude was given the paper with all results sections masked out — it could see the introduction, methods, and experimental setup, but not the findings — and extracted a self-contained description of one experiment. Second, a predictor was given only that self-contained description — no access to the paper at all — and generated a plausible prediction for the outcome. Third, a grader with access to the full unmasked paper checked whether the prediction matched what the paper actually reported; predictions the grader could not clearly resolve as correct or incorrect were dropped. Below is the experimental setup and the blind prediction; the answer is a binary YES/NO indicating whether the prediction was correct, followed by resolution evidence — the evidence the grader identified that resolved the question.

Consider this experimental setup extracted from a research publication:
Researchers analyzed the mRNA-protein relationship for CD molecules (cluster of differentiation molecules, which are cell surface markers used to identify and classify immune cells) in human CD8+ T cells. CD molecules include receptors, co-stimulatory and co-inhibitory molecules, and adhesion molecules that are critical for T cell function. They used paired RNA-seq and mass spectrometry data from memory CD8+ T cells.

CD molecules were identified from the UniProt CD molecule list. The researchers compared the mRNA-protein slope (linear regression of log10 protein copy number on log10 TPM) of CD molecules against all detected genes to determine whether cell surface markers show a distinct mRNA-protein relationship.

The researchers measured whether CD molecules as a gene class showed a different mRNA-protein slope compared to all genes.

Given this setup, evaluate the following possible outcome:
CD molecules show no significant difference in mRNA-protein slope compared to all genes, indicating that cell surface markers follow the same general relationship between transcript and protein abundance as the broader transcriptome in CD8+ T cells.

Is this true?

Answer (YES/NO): YES